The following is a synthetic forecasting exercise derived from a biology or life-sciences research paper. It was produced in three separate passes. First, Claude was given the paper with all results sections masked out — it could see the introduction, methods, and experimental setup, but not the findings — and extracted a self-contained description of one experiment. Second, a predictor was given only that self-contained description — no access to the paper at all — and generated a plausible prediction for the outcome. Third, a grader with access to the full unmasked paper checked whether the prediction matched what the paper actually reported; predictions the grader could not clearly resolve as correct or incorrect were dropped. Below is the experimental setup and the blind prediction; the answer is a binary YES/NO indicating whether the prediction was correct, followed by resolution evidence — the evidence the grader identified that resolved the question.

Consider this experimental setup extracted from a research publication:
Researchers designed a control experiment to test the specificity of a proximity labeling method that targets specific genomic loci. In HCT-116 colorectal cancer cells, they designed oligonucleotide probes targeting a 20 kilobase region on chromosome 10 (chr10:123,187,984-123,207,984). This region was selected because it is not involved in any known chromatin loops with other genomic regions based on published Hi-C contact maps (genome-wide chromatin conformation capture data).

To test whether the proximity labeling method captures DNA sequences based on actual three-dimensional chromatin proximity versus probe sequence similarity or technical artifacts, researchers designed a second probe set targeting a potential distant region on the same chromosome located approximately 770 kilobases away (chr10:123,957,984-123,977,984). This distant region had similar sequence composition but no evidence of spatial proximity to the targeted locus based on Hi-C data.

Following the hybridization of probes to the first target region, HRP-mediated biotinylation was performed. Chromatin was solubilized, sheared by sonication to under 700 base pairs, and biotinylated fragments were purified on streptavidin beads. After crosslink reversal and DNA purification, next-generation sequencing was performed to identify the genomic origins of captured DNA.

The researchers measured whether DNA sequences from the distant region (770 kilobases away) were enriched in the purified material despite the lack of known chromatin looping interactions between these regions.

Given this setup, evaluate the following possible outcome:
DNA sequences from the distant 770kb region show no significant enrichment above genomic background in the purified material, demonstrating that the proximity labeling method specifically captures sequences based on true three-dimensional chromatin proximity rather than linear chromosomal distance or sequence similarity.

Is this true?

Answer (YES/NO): YES